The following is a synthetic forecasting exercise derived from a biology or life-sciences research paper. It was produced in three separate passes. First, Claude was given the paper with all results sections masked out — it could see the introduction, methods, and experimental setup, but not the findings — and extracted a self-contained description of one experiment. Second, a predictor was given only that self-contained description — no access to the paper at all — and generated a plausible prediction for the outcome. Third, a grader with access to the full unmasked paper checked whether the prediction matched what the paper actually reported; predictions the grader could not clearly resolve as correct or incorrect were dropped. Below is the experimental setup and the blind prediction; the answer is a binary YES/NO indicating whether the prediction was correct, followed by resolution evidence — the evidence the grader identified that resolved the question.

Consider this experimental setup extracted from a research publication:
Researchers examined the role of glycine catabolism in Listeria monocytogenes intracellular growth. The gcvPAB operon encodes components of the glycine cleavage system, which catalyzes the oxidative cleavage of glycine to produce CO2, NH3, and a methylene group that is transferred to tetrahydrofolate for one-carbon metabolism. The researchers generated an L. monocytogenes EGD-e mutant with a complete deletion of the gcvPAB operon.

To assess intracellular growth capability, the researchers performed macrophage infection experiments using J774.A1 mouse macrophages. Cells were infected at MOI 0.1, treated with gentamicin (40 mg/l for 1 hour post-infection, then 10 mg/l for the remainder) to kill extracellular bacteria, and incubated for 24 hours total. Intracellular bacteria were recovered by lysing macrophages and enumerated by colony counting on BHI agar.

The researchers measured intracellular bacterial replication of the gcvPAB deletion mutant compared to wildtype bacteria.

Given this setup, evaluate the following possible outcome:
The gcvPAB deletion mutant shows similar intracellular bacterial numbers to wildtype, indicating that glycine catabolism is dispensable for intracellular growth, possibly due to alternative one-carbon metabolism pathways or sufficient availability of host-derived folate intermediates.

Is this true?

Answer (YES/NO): NO